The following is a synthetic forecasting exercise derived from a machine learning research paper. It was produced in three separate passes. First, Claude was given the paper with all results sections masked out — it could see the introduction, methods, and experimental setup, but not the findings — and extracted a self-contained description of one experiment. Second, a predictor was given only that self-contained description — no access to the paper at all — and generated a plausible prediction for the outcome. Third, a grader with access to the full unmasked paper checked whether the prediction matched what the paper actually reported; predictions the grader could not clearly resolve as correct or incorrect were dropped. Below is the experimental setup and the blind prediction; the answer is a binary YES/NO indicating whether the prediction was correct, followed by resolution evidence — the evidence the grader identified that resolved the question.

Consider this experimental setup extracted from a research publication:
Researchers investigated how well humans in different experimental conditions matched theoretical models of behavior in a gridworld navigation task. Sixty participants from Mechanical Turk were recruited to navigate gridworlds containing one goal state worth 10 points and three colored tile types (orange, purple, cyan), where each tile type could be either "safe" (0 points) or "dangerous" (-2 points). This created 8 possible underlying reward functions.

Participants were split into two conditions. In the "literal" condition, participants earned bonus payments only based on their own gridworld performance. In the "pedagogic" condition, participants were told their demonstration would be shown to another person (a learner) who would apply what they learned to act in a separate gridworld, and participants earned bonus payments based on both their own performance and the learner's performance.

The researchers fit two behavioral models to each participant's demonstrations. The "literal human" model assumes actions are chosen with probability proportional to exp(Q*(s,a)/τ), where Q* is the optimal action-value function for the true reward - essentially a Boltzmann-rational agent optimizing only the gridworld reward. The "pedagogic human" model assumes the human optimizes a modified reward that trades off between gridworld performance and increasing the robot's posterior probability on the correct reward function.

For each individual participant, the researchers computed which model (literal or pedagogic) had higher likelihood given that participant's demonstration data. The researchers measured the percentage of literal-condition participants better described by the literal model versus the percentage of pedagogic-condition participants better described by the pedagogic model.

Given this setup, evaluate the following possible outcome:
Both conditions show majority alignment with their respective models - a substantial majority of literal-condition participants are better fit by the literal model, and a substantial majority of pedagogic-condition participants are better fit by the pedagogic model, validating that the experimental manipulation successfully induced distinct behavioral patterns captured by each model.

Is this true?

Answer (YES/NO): NO